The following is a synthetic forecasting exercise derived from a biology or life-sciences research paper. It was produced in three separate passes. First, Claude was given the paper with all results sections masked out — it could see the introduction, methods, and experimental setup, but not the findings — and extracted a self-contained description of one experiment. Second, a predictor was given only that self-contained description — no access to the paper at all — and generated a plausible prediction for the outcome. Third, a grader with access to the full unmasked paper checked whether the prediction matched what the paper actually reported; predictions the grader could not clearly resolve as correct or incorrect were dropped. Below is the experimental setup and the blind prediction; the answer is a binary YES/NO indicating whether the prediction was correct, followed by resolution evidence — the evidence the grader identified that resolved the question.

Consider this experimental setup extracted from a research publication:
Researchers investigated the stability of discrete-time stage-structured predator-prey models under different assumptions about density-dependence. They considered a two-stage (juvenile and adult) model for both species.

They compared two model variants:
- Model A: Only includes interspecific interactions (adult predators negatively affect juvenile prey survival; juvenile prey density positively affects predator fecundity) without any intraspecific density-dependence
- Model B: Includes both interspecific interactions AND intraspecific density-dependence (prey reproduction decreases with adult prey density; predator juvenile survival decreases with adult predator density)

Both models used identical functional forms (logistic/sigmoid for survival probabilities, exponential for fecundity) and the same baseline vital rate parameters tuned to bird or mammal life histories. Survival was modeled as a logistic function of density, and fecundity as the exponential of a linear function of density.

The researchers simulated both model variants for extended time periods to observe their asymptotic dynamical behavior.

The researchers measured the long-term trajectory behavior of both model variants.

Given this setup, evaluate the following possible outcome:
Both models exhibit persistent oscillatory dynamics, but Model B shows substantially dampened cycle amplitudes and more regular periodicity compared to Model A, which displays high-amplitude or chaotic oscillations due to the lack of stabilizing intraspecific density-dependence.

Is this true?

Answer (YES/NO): NO